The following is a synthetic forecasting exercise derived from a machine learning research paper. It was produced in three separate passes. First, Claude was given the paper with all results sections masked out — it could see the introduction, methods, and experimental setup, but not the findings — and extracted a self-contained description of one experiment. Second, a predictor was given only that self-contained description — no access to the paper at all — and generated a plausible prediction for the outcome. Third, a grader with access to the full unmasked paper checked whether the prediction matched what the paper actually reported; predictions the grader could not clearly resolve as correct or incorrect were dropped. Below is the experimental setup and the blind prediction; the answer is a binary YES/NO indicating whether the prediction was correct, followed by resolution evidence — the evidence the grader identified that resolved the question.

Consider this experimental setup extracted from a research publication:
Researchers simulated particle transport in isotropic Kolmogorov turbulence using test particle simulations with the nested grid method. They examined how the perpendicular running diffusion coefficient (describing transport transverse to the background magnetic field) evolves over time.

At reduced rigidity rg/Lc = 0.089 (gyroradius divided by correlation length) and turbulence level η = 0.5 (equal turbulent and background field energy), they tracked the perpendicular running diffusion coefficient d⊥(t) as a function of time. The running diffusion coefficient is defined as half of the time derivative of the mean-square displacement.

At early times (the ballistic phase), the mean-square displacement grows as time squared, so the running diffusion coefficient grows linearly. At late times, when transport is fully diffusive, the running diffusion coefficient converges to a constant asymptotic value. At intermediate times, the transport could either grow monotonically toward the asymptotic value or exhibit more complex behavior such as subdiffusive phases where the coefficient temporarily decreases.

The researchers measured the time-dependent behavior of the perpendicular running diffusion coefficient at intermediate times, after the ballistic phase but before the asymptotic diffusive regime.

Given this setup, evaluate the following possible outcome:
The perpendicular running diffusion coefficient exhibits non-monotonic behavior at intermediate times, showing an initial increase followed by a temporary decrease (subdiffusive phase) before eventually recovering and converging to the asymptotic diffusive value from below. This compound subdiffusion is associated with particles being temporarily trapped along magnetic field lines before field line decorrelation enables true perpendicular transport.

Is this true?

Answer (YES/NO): YES